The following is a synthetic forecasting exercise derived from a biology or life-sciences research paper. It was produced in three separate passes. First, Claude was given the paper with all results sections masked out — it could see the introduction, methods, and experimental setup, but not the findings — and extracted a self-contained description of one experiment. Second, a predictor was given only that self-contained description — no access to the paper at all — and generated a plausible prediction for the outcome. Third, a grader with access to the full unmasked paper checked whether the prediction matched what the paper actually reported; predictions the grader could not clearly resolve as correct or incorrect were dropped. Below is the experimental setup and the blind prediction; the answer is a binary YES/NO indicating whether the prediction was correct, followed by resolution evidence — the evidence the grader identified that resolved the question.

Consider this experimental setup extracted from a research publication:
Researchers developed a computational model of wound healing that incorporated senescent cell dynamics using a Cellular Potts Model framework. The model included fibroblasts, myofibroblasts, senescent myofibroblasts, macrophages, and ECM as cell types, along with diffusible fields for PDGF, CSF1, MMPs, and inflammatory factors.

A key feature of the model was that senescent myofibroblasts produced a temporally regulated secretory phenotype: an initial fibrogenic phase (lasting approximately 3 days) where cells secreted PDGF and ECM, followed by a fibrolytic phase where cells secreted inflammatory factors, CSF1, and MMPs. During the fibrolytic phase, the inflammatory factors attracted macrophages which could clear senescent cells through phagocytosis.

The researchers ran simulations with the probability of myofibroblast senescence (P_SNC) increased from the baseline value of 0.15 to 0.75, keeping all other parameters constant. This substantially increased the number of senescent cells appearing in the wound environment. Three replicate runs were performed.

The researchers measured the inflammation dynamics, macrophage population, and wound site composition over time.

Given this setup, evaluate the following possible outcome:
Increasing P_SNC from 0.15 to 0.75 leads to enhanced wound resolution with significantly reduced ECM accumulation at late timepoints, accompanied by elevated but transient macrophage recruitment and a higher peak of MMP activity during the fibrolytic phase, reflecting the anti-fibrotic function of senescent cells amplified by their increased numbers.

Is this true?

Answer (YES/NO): NO